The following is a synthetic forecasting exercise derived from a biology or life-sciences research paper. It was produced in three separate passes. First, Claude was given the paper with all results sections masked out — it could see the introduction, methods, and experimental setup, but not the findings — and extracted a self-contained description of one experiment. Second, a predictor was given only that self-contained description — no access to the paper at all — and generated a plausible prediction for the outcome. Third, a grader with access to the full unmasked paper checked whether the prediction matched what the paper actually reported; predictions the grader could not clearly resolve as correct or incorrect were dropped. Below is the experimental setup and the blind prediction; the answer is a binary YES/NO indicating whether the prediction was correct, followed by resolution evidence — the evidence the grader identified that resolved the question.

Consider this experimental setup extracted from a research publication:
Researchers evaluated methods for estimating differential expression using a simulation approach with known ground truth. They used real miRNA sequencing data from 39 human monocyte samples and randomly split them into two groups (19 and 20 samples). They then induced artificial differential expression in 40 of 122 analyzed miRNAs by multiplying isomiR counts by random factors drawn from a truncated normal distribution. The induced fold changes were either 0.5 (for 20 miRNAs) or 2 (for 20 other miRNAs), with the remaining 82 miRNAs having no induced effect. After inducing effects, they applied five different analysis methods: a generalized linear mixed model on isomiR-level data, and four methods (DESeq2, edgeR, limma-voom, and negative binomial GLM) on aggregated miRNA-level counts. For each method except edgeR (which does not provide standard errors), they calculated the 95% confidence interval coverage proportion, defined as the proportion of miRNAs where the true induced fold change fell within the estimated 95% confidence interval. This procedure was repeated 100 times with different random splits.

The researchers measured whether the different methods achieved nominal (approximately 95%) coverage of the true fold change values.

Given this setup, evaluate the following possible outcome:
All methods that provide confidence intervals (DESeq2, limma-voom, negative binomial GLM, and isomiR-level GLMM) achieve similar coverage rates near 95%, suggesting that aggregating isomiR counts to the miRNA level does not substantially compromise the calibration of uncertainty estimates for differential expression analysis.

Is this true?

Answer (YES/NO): NO